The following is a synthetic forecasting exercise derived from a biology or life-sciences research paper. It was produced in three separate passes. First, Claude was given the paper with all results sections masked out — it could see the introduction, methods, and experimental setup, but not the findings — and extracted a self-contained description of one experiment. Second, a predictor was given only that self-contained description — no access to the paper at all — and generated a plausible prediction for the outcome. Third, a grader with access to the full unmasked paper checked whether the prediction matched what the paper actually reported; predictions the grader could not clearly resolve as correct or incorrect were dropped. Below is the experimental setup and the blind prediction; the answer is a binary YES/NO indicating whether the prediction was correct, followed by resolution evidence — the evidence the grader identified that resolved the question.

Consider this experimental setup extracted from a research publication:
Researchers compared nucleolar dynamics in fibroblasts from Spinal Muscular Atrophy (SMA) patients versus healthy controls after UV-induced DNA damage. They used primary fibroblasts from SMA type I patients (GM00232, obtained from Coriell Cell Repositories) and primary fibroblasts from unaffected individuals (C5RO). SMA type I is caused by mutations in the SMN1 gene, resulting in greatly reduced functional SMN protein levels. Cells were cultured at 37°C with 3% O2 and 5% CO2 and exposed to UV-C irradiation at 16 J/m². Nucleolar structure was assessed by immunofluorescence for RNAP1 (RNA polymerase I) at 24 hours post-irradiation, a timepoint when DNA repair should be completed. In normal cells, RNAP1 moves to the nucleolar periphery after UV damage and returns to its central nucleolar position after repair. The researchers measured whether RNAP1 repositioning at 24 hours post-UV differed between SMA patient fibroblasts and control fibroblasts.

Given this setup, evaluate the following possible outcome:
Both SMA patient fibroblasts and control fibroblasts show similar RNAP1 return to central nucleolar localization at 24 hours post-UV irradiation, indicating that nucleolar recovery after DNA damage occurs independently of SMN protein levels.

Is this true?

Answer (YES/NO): NO